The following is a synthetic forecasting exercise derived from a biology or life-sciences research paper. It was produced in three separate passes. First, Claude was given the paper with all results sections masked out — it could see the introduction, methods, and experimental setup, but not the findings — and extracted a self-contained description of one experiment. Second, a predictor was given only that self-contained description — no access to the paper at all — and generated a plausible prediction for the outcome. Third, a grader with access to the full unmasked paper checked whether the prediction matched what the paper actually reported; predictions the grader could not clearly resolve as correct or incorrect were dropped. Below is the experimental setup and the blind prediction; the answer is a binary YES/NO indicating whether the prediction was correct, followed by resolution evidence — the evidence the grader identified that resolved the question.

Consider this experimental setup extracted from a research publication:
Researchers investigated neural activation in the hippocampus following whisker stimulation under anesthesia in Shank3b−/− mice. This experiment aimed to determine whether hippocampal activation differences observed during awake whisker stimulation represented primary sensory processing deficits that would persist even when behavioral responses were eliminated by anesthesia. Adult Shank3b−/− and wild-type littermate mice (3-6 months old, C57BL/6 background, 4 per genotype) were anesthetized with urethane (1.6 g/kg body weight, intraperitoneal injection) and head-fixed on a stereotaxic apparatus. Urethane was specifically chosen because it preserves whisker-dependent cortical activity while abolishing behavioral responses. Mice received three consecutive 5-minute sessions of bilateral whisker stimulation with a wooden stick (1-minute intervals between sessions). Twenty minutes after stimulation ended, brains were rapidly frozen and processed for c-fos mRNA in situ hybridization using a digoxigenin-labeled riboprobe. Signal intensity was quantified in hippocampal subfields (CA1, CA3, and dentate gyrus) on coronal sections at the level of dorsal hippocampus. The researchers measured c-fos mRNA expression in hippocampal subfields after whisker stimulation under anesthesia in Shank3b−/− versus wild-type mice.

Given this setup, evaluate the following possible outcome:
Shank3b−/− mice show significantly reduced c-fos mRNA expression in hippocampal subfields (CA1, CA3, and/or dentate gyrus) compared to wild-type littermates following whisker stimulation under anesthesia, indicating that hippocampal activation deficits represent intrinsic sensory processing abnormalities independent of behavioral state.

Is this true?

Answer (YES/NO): YES